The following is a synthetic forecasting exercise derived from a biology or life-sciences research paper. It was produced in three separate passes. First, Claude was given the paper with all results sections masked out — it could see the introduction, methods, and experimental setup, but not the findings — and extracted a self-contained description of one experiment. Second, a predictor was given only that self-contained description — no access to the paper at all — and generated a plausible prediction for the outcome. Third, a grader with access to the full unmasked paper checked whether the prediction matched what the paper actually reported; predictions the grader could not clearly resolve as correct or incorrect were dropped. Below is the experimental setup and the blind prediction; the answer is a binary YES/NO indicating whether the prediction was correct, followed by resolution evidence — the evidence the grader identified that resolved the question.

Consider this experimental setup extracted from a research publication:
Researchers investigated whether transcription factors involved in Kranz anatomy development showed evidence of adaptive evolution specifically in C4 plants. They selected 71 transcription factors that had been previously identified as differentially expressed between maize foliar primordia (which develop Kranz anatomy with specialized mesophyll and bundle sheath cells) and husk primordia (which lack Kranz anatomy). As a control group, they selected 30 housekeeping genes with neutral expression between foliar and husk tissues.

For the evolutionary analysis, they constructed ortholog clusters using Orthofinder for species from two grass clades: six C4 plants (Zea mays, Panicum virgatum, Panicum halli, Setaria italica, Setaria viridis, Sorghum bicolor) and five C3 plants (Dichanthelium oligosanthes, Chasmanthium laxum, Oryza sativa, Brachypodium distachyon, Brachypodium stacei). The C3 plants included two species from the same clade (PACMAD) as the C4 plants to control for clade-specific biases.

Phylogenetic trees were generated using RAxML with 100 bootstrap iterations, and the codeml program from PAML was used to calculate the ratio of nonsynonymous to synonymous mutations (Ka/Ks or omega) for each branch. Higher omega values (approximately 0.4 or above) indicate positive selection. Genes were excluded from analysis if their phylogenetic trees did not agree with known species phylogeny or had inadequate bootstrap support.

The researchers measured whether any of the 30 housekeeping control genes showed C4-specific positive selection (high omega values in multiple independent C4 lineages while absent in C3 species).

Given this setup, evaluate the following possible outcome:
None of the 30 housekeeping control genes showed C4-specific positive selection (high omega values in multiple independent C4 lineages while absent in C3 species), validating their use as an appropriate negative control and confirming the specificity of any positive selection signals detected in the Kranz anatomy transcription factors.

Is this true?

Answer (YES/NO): YES